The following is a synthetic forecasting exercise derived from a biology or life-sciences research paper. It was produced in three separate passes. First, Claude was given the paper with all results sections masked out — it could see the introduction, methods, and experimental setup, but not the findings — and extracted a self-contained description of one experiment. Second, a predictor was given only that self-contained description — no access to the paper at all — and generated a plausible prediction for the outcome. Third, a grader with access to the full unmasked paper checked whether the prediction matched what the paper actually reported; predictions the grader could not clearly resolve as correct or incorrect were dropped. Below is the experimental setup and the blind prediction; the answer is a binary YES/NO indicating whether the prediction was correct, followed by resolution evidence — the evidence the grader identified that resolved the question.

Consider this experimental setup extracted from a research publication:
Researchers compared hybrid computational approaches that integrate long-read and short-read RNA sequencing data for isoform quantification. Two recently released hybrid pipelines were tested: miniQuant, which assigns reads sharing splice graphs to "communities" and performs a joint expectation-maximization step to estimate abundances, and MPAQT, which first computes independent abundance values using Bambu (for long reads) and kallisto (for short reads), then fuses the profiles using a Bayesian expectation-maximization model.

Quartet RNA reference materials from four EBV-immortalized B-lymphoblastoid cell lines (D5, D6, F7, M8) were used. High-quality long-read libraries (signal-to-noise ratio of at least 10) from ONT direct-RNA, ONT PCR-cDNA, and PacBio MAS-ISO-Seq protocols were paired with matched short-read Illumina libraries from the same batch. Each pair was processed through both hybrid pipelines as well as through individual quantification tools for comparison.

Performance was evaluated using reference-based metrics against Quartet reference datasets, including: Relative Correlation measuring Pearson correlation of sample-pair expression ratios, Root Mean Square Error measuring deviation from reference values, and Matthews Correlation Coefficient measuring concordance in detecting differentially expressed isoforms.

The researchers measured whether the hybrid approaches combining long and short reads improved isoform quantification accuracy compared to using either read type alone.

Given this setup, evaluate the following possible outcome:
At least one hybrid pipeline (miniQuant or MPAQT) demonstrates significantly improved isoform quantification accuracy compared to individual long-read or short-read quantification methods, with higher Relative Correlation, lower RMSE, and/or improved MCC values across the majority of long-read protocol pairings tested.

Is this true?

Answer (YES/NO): YES